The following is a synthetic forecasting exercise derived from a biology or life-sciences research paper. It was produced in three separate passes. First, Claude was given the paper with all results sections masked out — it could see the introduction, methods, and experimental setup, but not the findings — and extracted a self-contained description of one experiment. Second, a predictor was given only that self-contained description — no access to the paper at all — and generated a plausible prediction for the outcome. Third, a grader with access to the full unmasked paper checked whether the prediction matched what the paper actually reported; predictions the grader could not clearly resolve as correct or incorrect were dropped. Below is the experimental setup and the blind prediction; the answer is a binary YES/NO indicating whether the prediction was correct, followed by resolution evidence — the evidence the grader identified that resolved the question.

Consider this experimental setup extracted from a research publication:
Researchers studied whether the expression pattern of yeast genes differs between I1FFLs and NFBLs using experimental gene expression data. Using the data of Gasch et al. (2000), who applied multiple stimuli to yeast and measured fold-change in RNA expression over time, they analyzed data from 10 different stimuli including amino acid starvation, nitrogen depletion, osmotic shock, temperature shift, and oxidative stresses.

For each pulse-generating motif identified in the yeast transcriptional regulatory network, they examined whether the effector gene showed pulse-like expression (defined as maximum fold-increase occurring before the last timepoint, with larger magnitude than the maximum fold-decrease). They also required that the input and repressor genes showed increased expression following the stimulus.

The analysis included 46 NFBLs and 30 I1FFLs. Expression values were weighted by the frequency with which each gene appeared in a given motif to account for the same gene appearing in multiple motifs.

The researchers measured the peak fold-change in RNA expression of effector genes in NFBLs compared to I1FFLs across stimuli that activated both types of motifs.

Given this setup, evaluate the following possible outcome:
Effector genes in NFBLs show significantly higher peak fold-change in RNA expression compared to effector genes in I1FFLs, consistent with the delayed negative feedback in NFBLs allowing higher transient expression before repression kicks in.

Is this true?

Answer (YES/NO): YES